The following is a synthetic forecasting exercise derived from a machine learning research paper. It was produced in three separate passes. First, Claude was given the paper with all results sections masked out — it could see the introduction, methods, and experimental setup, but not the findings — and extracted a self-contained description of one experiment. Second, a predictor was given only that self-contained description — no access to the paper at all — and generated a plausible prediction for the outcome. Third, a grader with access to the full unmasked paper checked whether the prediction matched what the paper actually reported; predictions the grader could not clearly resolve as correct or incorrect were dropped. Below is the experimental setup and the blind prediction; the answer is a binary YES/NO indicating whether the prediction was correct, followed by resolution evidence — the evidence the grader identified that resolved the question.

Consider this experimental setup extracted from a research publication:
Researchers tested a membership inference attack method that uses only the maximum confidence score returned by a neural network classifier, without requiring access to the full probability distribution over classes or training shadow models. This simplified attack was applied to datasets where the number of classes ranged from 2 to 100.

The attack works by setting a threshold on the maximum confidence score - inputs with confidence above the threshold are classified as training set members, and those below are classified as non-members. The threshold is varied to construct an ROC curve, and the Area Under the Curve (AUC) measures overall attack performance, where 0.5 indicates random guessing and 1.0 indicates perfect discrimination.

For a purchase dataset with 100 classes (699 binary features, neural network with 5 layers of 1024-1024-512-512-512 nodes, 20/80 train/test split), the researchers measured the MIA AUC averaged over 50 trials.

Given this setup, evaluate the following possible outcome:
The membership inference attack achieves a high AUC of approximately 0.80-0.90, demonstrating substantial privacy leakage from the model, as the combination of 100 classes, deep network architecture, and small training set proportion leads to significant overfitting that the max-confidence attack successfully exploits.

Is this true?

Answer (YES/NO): NO